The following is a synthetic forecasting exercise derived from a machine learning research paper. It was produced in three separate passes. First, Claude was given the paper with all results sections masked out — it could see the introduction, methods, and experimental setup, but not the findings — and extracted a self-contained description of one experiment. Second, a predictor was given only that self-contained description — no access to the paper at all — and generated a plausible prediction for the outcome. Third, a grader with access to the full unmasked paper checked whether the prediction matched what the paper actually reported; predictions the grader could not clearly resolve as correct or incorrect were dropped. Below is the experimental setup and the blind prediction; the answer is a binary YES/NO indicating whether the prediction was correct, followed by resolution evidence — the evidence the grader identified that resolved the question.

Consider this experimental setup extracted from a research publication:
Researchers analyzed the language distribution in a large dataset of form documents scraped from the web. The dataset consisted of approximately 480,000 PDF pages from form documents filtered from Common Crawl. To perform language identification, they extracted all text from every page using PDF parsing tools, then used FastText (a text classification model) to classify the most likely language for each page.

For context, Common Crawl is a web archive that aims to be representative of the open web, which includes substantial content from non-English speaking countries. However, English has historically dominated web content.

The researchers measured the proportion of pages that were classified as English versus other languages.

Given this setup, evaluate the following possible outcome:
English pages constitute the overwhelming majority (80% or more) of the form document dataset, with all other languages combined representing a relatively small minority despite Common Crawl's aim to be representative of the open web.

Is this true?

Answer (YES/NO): NO